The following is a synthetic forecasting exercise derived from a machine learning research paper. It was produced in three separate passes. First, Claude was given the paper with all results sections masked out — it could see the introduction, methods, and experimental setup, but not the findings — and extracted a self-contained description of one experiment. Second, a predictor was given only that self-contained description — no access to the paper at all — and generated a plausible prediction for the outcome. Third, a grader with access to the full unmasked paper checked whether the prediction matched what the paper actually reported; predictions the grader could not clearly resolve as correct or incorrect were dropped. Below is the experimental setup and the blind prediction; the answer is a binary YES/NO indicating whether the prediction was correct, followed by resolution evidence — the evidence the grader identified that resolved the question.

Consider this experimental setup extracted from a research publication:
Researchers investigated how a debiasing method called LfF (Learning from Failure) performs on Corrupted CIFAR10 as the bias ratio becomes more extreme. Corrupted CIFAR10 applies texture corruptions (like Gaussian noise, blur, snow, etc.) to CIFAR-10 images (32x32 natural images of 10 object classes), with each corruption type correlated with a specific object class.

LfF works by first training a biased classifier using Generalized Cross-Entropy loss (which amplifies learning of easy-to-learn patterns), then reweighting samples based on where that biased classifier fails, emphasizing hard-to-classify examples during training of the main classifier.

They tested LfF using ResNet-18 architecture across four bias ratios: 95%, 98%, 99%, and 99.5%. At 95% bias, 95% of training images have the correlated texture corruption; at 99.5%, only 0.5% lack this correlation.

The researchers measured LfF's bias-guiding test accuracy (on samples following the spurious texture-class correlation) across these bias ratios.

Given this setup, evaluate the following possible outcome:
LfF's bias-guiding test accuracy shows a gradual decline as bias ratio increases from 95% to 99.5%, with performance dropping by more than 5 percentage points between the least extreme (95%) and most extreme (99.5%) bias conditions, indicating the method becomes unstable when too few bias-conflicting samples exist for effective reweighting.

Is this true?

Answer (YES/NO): NO